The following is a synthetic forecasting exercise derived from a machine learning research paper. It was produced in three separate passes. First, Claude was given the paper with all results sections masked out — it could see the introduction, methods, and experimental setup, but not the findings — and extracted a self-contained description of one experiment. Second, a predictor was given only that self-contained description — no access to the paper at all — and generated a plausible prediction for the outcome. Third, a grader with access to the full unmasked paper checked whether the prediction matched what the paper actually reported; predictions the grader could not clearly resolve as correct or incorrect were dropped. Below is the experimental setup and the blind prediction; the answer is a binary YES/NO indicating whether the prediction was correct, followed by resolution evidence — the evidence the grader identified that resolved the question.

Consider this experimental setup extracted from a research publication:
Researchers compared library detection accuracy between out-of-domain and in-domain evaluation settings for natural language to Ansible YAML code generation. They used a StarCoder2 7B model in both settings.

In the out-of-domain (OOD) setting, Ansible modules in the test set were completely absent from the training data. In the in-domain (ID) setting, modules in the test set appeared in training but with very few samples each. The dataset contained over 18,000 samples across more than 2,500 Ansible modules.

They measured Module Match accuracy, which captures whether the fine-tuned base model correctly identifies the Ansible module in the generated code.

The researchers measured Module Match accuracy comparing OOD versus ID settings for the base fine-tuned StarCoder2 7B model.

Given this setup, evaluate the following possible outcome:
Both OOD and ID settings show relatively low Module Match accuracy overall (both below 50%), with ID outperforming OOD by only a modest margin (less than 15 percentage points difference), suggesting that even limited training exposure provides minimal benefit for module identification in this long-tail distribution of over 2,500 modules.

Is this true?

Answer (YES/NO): NO